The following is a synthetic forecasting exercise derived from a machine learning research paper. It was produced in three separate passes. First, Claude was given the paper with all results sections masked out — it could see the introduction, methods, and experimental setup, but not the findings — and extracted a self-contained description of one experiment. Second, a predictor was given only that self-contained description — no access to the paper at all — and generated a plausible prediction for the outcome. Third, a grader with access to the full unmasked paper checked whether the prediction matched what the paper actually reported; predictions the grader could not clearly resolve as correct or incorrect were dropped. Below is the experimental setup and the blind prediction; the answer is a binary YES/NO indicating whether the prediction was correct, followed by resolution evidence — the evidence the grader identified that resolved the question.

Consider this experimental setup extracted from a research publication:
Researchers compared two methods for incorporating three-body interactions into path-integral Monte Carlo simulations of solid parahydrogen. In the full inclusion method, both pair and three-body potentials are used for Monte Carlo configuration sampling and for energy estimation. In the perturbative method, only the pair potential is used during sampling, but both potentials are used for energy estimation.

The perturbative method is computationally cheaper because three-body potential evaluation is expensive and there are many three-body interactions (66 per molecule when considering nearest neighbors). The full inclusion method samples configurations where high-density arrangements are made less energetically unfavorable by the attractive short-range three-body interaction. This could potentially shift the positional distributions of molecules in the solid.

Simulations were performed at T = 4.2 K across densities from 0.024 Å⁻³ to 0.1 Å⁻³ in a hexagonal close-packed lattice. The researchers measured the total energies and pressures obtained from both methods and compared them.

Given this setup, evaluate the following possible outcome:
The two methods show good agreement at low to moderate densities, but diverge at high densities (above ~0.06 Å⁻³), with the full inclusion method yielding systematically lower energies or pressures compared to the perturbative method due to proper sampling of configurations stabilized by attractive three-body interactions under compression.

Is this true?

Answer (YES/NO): NO